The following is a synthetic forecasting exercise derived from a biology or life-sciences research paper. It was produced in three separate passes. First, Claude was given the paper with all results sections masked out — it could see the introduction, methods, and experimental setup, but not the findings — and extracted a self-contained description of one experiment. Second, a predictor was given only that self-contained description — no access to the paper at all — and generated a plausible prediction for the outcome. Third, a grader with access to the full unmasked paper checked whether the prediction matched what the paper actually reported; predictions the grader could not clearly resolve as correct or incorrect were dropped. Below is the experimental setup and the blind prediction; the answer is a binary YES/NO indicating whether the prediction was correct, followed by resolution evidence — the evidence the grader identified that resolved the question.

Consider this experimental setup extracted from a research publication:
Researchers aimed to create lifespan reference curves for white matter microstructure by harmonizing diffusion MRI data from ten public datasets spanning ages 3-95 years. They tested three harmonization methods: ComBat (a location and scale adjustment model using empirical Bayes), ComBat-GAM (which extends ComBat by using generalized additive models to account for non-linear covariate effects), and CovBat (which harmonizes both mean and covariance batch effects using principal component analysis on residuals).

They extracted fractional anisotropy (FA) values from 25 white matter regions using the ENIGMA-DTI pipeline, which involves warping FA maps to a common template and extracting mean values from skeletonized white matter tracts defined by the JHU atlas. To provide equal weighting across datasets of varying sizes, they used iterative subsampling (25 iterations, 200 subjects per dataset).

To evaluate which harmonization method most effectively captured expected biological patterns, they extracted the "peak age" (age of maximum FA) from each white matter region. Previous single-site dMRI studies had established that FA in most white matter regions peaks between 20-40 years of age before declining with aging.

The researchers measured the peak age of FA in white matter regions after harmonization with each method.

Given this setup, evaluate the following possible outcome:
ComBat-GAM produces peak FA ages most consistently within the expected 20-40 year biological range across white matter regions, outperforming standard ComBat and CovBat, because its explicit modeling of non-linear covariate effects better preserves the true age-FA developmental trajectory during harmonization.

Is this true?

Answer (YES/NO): YES